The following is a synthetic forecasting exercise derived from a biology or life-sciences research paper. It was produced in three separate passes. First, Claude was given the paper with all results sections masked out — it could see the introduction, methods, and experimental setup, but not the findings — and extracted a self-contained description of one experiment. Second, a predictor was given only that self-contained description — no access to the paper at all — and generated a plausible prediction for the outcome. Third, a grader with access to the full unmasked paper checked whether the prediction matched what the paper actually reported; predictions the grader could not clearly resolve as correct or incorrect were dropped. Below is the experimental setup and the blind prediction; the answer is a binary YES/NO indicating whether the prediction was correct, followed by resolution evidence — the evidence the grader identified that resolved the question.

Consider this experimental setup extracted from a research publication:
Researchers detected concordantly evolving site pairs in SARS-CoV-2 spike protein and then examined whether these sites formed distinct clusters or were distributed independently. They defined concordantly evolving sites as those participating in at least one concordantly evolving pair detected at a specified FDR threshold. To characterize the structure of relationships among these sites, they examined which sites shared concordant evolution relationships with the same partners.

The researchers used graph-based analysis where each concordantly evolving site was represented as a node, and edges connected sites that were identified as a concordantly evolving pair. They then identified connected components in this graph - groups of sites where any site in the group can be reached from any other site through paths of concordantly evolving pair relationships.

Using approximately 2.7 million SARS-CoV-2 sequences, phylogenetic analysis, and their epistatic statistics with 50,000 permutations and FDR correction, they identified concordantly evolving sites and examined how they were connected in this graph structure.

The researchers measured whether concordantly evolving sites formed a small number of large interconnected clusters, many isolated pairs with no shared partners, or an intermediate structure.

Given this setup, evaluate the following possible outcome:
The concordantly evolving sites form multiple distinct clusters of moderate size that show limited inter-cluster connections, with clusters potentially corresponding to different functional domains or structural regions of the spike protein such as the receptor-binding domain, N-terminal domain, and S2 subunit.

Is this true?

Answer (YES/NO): NO